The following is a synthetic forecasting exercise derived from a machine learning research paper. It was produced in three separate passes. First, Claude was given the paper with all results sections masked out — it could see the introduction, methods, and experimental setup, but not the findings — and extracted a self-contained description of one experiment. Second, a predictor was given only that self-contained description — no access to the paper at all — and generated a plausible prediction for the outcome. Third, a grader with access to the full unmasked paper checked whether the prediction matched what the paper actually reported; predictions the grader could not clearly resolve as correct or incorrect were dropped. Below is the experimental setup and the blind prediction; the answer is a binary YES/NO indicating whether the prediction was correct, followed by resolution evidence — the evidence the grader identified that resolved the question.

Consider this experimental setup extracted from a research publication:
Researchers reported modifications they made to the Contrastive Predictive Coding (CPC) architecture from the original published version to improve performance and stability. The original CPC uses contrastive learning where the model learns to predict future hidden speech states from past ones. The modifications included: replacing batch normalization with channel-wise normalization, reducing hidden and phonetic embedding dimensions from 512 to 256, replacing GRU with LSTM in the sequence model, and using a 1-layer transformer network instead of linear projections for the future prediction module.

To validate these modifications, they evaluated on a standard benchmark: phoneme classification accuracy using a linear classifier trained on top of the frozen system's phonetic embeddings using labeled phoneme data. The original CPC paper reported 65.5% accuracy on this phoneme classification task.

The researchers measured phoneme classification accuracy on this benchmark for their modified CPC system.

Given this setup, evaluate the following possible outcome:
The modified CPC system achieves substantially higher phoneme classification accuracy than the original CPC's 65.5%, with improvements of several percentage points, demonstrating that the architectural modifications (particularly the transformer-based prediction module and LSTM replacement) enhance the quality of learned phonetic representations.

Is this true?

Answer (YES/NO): YES